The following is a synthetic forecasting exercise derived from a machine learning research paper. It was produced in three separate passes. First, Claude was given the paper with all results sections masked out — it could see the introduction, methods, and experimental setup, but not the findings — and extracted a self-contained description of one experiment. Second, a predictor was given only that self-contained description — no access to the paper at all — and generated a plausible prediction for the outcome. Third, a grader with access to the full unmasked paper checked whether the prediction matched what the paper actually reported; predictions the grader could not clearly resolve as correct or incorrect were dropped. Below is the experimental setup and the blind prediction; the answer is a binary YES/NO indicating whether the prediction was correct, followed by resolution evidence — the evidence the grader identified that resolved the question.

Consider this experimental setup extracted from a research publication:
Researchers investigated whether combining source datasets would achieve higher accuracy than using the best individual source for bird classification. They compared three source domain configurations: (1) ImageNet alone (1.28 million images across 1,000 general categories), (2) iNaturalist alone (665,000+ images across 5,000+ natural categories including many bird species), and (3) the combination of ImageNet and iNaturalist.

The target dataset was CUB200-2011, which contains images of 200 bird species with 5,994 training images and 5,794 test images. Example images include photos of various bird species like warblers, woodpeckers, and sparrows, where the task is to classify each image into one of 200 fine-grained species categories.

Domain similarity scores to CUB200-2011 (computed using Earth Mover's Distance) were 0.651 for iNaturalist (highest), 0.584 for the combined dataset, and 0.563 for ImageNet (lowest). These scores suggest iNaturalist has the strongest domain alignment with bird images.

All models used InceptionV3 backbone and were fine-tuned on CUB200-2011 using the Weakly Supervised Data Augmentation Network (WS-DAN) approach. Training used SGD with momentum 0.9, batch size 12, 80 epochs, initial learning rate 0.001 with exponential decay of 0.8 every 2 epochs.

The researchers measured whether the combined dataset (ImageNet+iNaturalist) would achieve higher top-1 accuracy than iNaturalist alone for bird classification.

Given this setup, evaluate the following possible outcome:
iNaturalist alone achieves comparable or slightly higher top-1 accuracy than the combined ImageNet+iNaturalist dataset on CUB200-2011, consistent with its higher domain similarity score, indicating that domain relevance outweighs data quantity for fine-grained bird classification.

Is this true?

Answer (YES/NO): YES